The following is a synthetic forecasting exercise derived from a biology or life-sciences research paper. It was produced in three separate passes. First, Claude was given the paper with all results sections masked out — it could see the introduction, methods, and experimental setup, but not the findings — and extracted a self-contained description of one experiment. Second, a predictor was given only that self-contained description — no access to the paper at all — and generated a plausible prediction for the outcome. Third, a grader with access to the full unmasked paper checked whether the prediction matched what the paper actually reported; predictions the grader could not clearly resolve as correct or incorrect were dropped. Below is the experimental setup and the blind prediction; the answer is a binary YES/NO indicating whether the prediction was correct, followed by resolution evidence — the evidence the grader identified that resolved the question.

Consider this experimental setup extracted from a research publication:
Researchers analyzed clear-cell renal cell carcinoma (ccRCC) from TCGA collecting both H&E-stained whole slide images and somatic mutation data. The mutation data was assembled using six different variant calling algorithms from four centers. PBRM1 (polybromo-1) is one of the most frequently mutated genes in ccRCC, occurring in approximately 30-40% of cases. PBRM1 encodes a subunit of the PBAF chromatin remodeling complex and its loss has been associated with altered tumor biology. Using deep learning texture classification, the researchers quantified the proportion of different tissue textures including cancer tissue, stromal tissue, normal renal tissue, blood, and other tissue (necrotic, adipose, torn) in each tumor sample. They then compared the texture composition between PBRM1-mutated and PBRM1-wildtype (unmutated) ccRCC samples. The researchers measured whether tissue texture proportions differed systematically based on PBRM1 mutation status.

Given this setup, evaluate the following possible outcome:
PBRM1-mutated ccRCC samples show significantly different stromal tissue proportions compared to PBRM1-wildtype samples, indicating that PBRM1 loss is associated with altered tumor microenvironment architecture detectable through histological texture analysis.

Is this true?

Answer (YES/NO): YES